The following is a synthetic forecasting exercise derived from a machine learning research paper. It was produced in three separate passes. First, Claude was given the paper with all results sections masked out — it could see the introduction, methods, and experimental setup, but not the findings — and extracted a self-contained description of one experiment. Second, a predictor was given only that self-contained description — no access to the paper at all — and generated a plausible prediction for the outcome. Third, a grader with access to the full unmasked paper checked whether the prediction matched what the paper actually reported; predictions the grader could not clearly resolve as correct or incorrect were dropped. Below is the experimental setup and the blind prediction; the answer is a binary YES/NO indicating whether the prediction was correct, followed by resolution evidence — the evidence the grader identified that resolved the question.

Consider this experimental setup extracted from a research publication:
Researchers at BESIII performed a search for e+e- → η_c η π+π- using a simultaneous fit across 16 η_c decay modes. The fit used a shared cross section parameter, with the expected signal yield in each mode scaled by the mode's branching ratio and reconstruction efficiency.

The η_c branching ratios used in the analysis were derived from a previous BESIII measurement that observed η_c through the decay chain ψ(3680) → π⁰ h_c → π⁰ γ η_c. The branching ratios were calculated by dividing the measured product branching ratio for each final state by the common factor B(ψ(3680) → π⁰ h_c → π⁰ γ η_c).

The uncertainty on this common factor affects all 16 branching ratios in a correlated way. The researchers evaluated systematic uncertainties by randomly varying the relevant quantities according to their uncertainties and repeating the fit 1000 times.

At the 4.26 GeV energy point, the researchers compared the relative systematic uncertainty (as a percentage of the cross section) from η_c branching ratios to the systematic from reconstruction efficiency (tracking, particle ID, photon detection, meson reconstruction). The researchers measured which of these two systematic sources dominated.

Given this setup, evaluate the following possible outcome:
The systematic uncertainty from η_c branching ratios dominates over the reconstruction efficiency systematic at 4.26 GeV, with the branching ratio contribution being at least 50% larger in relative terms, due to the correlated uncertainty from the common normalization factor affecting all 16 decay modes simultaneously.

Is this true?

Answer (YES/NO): YES